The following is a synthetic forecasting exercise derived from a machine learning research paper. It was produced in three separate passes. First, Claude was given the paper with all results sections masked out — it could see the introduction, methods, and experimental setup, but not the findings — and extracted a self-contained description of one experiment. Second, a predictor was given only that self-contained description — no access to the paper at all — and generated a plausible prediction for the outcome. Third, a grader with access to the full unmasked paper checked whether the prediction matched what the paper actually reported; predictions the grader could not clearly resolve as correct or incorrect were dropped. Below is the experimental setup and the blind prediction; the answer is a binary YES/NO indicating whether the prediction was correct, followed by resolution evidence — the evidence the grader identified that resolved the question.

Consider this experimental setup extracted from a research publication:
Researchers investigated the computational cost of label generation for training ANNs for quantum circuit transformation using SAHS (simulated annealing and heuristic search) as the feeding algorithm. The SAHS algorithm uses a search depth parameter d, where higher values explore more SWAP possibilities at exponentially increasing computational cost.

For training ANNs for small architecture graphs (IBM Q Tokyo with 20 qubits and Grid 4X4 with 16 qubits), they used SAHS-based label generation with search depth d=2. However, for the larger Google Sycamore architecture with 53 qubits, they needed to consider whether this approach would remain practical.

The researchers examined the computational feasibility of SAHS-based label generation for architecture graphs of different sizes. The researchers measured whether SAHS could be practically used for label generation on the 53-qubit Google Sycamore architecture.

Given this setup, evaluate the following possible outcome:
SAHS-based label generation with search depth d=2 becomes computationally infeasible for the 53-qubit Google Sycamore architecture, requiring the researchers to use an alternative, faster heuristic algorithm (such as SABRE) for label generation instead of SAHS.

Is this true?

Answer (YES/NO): NO